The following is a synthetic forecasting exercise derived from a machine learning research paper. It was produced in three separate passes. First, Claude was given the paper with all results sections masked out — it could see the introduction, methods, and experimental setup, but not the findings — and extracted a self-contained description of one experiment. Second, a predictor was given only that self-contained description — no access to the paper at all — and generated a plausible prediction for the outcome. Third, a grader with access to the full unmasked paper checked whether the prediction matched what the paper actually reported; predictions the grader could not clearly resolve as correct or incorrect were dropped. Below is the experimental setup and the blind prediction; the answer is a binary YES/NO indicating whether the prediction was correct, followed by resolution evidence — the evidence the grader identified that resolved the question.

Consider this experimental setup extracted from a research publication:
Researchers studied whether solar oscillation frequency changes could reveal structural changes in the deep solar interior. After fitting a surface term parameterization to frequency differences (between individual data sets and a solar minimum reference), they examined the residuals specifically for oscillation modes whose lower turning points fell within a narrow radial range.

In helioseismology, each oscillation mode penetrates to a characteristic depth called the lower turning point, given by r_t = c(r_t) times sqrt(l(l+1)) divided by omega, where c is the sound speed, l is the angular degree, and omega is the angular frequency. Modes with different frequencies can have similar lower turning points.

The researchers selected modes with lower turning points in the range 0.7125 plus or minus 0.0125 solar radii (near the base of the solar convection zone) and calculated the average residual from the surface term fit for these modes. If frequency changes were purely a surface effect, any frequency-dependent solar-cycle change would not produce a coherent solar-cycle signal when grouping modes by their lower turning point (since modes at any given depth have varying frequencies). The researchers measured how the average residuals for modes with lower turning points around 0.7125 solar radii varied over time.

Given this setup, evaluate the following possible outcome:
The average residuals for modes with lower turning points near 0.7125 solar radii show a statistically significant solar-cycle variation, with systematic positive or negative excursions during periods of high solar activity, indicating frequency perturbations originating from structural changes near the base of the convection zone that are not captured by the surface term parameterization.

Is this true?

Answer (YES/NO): YES